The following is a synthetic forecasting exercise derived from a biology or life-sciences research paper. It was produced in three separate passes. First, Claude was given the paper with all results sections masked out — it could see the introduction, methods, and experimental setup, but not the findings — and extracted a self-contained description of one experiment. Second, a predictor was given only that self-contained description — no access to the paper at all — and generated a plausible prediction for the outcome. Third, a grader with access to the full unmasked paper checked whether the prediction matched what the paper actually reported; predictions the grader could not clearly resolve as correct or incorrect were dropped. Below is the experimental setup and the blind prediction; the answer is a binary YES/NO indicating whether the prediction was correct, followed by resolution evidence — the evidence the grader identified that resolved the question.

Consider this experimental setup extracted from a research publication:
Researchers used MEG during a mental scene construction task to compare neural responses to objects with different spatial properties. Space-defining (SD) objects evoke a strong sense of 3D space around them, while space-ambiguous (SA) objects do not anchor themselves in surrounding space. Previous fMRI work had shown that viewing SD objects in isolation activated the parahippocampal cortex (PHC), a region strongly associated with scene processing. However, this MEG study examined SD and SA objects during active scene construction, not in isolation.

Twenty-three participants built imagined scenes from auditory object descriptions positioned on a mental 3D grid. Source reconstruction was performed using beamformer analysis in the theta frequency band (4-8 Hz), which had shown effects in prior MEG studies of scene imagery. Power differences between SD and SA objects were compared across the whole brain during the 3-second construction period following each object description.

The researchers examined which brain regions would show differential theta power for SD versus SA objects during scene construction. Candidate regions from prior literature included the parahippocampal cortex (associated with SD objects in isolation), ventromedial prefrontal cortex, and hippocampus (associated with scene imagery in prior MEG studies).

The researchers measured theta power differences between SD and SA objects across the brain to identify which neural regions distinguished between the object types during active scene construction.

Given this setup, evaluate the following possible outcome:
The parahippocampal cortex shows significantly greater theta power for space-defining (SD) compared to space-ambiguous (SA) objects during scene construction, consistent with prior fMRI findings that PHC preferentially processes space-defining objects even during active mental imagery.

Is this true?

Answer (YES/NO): NO